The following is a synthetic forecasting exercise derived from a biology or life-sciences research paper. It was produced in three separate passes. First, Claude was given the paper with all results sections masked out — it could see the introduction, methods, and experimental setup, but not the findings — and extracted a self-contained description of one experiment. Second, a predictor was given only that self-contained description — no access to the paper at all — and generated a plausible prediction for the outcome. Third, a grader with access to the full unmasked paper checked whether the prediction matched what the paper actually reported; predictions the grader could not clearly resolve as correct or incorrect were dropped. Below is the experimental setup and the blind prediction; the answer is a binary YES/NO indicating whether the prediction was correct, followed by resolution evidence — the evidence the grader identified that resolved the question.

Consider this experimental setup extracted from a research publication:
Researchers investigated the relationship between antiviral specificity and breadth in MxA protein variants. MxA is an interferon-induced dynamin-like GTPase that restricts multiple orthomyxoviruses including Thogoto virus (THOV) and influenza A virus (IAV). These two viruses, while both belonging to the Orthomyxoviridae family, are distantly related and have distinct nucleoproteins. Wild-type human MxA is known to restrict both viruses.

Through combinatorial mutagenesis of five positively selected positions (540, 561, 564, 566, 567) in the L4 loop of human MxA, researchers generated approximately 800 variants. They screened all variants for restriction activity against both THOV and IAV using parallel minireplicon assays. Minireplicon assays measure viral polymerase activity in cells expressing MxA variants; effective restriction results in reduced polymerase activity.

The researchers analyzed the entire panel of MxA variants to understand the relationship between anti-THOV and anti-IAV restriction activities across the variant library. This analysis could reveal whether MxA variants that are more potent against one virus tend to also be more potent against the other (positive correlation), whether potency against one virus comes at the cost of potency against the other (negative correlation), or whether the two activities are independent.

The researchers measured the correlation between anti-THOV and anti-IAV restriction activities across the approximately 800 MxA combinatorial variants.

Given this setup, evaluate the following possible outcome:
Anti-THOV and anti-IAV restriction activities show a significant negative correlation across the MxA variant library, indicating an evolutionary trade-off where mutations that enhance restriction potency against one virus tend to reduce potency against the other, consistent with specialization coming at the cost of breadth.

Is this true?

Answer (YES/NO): YES